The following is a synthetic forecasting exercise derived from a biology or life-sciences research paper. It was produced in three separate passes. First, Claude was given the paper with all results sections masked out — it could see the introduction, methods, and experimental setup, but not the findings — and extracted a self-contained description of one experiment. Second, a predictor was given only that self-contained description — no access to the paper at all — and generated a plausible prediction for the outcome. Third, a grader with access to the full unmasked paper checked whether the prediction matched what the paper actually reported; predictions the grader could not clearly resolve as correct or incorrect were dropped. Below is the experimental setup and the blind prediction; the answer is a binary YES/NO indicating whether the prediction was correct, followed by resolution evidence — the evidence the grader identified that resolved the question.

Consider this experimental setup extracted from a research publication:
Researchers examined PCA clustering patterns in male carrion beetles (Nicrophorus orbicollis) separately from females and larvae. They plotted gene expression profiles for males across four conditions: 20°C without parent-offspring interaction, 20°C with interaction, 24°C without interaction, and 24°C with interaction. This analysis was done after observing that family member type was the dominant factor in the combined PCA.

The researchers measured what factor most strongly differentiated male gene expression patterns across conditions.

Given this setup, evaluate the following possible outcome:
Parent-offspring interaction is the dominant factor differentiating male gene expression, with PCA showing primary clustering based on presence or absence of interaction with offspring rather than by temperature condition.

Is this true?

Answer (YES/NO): NO